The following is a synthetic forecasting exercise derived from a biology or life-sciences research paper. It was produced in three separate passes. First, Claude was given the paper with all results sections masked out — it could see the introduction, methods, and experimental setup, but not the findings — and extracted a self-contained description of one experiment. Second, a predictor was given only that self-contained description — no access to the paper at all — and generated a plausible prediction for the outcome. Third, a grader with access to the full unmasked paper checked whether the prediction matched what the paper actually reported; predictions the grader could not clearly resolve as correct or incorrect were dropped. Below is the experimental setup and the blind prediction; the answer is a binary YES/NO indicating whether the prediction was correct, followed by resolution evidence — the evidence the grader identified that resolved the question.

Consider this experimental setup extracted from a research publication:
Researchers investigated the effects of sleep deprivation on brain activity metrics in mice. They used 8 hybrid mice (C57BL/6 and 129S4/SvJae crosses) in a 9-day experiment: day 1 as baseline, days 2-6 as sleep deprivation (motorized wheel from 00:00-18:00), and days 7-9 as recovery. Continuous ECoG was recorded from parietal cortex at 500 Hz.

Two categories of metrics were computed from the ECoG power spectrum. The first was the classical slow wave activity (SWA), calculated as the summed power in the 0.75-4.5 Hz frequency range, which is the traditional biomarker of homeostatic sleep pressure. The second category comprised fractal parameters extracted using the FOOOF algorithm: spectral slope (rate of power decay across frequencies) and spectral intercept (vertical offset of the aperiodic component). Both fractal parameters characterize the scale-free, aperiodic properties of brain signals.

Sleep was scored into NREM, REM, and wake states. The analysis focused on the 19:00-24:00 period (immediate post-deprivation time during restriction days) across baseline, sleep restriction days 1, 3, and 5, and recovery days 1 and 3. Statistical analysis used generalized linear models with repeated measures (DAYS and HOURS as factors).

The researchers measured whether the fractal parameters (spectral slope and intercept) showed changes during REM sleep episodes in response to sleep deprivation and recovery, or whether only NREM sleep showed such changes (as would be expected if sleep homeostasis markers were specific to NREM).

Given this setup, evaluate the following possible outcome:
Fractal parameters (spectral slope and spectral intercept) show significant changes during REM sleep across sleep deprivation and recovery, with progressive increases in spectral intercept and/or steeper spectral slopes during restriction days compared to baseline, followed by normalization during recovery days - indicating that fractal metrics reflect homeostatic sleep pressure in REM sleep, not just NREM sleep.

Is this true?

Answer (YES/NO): YES